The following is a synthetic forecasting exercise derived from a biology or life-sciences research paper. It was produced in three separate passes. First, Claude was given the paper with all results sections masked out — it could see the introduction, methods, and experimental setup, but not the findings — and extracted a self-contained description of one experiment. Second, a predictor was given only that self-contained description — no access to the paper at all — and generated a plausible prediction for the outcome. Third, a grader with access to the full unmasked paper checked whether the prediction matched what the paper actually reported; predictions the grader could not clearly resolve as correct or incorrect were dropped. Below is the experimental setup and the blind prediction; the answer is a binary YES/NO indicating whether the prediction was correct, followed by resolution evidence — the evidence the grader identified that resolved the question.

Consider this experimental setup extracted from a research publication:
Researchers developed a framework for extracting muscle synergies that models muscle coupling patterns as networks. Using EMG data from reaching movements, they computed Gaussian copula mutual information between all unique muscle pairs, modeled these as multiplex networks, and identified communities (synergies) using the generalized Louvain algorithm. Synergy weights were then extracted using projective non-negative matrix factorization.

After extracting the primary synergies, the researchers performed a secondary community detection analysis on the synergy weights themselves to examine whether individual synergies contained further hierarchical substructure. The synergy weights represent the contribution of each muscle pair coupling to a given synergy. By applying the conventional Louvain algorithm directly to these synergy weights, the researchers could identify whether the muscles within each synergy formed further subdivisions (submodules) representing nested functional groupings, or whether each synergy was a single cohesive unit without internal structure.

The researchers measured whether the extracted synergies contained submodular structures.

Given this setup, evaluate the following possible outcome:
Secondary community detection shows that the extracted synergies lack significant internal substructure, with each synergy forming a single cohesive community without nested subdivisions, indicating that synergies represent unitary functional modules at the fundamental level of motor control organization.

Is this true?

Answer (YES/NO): NO